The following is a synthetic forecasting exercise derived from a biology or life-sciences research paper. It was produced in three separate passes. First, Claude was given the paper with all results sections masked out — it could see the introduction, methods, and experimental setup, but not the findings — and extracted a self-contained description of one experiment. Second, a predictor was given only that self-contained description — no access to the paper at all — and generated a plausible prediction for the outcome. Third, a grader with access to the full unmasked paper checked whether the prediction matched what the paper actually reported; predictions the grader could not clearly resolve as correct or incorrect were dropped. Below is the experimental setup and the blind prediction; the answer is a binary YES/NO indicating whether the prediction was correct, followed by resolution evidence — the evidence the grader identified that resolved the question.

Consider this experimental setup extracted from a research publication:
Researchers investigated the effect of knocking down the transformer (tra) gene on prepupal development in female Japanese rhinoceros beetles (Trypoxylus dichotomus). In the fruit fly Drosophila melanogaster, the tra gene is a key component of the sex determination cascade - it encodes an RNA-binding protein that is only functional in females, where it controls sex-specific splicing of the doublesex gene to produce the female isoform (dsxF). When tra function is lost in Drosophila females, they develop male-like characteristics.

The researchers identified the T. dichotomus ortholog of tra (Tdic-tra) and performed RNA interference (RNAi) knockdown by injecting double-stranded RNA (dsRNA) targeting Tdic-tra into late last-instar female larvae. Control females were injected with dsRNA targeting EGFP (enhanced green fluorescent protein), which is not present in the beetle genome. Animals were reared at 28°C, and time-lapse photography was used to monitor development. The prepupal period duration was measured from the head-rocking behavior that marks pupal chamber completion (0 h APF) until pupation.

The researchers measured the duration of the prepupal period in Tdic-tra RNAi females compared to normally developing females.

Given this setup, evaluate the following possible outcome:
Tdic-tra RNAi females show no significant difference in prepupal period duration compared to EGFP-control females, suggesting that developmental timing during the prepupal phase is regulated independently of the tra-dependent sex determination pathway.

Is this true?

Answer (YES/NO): YES